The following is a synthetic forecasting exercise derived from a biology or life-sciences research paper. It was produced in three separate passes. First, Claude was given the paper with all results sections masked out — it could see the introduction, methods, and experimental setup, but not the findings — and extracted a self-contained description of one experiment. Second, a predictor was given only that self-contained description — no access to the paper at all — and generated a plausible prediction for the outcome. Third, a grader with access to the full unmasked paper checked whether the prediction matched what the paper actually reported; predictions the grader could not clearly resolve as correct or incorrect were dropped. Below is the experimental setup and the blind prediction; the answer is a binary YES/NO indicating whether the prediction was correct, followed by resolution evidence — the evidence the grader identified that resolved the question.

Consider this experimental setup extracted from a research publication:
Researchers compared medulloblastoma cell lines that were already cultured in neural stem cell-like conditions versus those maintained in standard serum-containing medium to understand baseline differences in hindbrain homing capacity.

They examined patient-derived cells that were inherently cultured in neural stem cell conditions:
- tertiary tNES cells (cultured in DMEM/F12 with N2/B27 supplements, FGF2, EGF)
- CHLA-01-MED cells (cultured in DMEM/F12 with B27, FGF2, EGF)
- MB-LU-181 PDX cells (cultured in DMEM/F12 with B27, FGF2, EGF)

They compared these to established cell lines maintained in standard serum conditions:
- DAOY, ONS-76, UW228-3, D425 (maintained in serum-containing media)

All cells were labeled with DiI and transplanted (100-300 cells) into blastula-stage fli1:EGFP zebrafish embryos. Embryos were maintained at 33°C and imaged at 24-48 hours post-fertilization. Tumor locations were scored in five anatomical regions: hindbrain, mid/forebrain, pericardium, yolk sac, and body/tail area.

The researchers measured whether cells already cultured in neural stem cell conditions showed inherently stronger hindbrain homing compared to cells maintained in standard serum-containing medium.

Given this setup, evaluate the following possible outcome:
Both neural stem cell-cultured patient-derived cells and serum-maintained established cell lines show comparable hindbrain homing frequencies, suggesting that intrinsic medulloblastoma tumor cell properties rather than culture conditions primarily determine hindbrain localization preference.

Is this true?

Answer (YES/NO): NO